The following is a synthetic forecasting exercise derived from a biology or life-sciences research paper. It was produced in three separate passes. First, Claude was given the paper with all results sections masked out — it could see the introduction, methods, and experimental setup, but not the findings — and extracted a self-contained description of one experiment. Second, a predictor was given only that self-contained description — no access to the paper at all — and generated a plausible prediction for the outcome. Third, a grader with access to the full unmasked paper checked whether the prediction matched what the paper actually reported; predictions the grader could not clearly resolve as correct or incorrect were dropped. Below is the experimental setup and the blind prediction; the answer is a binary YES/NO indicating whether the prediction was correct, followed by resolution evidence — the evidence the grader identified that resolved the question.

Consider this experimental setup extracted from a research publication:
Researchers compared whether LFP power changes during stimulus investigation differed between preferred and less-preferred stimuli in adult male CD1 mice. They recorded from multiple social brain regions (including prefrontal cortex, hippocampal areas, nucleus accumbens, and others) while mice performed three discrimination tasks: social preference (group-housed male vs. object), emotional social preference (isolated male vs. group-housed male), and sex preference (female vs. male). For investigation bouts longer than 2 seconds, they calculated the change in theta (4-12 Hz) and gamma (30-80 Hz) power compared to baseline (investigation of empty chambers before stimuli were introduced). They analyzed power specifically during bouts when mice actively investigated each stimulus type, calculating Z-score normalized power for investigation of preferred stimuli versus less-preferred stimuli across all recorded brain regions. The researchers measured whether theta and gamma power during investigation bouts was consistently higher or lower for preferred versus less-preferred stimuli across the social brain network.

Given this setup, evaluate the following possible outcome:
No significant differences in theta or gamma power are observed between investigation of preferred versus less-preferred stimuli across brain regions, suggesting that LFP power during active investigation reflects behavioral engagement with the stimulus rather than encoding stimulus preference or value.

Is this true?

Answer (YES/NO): NO